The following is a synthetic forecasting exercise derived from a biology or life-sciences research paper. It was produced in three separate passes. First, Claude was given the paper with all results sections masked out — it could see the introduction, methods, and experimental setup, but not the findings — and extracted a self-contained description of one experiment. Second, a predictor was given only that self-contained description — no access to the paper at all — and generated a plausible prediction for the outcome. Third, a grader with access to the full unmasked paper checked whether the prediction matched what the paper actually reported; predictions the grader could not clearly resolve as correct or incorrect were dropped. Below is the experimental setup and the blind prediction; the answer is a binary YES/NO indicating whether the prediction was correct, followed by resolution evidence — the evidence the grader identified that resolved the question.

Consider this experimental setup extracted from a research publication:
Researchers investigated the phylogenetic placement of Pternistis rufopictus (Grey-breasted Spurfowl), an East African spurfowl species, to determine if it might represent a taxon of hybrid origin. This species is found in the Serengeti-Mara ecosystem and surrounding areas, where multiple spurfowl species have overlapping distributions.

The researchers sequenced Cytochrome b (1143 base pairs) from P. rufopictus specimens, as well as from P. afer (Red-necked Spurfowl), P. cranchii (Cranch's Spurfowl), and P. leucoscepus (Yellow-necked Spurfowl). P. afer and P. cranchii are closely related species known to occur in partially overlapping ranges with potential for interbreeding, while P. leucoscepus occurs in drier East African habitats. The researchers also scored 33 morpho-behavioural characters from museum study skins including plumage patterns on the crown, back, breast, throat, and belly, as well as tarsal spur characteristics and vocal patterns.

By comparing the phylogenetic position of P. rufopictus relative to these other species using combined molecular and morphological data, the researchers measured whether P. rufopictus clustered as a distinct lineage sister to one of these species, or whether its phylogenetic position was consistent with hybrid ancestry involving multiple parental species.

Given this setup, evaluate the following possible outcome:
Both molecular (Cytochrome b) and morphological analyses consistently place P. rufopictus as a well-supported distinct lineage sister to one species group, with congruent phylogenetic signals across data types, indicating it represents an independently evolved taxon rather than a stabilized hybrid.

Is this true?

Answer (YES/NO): NO